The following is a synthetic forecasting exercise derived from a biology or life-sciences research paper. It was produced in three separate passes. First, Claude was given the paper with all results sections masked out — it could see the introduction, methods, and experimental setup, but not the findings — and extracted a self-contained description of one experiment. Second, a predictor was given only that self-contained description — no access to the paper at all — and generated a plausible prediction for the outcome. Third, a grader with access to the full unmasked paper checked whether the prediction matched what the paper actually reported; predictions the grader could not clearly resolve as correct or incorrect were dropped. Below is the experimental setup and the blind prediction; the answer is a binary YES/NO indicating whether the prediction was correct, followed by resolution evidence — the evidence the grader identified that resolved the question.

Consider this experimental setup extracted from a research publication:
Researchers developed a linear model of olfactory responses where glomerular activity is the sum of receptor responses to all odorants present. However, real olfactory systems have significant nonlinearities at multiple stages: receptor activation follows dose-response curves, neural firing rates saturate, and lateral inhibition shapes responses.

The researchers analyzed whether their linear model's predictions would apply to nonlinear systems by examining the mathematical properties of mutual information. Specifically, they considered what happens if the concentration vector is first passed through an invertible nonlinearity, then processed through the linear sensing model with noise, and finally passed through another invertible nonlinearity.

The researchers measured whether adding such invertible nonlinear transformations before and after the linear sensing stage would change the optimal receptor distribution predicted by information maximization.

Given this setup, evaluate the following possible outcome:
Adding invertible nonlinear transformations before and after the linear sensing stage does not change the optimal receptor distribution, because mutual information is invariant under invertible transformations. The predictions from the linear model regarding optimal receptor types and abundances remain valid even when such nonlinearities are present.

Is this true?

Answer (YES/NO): YES